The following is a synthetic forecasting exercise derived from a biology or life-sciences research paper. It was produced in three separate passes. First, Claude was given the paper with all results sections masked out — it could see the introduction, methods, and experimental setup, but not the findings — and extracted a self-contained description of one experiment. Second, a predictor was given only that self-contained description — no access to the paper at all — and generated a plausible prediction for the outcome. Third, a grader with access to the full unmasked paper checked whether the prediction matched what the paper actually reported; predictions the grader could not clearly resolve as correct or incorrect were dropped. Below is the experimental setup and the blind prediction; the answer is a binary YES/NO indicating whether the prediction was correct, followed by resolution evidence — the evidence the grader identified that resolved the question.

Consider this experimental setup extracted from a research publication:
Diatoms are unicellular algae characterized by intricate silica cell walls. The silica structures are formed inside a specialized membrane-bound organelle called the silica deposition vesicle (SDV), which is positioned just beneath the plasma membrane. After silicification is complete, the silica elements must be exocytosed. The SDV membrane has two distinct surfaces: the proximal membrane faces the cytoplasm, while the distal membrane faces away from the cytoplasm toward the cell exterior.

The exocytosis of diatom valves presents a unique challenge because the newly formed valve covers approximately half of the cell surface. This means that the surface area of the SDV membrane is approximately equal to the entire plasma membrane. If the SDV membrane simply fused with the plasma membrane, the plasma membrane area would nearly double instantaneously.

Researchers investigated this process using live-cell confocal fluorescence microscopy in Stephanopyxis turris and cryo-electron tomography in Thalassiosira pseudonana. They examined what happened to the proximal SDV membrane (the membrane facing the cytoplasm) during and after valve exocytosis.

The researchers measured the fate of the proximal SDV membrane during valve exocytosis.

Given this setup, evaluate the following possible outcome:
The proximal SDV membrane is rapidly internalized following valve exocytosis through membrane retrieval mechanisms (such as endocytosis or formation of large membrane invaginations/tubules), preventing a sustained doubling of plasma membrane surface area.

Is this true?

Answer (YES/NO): NO